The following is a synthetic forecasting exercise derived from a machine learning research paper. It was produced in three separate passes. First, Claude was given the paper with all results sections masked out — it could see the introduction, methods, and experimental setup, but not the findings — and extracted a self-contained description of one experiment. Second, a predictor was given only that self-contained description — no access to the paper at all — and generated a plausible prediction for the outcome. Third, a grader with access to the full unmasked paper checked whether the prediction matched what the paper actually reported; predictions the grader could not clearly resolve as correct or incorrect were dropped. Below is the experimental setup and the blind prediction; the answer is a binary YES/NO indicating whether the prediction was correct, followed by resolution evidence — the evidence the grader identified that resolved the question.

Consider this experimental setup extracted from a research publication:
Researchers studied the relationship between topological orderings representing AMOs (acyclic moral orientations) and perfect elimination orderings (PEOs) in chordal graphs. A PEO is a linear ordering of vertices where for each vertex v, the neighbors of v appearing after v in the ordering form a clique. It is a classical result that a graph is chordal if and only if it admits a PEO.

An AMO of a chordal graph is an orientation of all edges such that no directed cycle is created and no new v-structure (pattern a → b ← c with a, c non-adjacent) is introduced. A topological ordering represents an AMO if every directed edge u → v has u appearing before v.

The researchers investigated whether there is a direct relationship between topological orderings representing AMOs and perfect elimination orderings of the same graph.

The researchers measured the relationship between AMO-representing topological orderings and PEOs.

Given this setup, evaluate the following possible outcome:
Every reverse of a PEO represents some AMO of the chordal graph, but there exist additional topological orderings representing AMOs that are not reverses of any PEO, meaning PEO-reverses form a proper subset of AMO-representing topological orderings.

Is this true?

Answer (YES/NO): NO